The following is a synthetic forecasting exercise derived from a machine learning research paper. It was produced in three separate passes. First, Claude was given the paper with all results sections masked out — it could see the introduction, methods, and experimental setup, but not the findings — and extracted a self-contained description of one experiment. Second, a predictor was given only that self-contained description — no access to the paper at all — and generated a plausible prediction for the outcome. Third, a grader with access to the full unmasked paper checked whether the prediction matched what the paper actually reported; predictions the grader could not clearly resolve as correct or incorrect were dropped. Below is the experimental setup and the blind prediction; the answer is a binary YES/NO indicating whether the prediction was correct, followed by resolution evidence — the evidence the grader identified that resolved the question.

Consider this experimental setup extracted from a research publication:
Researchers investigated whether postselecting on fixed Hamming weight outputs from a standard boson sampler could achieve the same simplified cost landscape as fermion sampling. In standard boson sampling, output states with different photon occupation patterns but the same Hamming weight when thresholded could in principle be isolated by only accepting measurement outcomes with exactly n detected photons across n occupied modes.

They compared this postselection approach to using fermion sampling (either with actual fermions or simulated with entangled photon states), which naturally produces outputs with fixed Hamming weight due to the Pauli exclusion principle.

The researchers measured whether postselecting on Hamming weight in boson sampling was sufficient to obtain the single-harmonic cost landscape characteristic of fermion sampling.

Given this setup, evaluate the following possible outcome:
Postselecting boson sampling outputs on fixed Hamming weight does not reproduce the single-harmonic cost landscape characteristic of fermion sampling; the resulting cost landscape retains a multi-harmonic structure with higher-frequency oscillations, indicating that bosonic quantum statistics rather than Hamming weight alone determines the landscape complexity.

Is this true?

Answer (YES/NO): YES